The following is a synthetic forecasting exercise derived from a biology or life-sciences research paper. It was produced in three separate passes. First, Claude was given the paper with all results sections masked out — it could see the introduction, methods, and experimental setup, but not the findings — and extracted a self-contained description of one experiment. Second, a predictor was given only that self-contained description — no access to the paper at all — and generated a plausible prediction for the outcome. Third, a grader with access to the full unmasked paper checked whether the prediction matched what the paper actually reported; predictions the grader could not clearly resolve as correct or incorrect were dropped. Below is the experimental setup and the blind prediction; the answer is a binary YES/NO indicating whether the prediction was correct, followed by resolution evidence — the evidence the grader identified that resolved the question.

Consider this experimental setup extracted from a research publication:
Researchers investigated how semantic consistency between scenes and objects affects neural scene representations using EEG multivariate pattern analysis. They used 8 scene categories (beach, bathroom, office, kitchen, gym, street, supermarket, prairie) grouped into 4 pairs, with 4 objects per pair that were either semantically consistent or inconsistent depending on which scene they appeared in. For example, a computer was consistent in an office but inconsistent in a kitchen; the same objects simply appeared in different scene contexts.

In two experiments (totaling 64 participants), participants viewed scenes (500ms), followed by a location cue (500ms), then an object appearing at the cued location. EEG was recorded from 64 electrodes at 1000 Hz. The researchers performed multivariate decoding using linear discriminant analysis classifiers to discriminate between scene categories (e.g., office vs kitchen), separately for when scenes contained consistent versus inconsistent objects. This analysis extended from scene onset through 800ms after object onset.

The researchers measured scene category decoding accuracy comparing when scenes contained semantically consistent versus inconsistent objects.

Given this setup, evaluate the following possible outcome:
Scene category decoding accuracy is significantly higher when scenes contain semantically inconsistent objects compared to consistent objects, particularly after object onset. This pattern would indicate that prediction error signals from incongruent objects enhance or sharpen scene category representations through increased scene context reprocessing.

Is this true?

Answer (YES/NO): NO